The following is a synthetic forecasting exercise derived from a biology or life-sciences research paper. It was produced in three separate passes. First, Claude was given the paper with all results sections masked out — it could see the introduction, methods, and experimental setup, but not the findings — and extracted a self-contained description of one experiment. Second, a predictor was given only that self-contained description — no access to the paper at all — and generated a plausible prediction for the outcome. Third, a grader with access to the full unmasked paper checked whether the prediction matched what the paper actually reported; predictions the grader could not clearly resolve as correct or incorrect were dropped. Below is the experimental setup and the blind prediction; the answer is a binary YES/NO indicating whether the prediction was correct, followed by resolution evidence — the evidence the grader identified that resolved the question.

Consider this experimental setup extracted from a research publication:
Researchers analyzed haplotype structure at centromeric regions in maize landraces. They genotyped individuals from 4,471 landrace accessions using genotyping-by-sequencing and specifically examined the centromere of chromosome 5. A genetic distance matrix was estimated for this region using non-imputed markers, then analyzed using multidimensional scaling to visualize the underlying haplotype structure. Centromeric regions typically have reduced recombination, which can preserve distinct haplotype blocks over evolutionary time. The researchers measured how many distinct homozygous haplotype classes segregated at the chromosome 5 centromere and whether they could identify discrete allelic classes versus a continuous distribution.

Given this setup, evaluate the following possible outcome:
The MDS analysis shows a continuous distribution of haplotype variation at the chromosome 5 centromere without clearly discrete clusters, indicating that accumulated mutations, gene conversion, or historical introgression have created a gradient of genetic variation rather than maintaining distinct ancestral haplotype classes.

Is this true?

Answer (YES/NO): NO